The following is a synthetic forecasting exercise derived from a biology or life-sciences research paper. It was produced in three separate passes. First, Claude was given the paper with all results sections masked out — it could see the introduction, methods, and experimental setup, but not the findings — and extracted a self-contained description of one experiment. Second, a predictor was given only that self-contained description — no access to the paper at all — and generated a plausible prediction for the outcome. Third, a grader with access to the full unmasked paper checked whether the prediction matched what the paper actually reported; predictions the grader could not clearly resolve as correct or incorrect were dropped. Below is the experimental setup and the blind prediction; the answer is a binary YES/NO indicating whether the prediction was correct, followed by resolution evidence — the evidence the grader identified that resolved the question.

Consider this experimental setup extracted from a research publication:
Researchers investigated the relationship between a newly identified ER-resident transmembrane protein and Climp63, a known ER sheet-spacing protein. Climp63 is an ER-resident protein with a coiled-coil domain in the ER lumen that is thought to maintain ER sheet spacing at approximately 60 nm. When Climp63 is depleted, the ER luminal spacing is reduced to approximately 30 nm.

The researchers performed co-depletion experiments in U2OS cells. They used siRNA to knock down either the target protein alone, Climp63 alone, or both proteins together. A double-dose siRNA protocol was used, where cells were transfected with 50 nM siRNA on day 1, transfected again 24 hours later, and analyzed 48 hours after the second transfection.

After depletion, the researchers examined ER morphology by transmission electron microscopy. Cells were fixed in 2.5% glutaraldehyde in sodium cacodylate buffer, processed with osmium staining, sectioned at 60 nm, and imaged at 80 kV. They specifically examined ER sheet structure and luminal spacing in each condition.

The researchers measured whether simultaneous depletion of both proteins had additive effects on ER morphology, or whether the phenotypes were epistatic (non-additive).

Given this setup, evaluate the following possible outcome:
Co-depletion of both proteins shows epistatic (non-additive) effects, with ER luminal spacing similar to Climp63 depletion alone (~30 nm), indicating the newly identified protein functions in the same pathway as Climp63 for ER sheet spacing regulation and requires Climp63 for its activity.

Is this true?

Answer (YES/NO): NO